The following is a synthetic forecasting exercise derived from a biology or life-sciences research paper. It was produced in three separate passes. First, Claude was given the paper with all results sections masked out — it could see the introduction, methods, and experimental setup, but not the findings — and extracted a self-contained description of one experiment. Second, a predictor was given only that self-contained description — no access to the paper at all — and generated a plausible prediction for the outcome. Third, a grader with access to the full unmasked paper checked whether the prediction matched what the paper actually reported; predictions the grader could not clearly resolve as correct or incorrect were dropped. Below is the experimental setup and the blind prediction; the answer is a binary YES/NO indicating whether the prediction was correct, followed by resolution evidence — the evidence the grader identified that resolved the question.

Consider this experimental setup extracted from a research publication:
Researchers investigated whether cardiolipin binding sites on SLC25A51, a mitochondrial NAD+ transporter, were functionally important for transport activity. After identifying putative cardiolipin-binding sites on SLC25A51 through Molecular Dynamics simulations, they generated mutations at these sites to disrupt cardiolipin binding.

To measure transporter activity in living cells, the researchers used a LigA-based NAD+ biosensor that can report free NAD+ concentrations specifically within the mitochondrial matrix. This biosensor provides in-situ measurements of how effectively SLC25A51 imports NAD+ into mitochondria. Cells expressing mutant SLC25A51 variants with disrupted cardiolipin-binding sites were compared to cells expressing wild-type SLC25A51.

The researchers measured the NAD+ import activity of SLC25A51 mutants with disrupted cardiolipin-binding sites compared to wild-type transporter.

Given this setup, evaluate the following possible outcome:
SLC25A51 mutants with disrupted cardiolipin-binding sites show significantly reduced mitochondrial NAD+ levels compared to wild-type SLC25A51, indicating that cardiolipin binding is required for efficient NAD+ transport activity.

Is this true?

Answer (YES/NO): YES